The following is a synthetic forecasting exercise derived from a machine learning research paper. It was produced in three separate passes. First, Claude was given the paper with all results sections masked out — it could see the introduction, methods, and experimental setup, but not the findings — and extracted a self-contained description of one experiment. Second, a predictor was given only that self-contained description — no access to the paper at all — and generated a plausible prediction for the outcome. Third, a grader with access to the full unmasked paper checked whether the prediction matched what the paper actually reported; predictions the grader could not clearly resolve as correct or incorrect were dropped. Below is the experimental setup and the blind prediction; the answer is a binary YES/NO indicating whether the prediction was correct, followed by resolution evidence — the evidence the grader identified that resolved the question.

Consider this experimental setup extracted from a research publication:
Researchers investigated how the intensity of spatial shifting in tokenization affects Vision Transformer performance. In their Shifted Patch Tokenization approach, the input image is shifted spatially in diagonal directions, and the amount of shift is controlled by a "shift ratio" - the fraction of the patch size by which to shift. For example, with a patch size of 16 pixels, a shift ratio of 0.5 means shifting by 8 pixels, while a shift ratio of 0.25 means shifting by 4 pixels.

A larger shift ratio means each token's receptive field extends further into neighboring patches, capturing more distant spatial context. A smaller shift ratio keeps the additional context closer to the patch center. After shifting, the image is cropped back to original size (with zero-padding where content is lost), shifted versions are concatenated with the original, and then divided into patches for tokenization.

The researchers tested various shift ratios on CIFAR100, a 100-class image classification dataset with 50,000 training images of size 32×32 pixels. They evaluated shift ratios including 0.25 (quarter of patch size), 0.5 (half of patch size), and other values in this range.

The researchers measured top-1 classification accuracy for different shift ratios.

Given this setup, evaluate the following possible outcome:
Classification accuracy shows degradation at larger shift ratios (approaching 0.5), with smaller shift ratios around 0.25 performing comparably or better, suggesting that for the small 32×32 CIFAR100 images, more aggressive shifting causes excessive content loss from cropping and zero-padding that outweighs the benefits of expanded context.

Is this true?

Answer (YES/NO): NO